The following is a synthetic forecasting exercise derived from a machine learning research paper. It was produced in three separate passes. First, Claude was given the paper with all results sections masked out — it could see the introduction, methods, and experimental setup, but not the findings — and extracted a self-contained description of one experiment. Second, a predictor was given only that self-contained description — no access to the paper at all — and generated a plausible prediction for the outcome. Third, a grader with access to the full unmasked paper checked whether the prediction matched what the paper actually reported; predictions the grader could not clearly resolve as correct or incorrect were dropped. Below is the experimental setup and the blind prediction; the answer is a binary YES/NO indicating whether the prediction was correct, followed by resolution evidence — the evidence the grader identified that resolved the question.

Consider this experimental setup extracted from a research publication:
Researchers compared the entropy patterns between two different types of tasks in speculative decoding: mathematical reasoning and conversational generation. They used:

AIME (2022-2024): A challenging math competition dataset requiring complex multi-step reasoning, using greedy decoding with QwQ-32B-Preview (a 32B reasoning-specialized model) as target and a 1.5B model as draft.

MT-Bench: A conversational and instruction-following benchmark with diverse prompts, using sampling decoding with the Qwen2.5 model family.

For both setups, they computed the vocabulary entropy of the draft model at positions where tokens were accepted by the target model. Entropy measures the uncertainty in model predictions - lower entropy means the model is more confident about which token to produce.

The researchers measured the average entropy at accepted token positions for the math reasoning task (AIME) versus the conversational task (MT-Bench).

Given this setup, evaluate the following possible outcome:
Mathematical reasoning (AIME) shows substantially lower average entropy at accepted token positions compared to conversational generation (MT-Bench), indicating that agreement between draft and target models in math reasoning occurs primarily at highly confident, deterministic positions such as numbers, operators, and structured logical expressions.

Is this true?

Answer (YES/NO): YES